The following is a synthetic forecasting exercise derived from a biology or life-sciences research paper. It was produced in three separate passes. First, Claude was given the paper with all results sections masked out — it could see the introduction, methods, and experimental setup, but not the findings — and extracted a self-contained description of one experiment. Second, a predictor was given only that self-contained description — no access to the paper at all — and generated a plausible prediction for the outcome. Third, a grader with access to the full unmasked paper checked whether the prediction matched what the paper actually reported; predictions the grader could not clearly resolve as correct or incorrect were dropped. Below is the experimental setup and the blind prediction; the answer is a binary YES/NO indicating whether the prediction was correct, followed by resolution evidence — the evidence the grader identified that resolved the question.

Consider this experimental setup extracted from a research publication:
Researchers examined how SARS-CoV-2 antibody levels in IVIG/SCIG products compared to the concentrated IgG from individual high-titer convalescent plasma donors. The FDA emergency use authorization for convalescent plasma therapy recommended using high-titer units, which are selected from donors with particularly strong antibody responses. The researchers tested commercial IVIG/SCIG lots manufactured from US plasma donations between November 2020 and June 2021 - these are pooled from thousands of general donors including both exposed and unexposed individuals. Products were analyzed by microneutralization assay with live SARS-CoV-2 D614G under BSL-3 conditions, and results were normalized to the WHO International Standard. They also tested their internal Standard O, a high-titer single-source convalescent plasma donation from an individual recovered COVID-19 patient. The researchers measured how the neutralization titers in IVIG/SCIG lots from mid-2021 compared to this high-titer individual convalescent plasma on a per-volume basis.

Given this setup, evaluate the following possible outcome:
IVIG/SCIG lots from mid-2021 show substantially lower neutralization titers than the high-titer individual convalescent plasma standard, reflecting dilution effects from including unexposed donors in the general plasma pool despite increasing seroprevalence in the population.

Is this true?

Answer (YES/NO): YES